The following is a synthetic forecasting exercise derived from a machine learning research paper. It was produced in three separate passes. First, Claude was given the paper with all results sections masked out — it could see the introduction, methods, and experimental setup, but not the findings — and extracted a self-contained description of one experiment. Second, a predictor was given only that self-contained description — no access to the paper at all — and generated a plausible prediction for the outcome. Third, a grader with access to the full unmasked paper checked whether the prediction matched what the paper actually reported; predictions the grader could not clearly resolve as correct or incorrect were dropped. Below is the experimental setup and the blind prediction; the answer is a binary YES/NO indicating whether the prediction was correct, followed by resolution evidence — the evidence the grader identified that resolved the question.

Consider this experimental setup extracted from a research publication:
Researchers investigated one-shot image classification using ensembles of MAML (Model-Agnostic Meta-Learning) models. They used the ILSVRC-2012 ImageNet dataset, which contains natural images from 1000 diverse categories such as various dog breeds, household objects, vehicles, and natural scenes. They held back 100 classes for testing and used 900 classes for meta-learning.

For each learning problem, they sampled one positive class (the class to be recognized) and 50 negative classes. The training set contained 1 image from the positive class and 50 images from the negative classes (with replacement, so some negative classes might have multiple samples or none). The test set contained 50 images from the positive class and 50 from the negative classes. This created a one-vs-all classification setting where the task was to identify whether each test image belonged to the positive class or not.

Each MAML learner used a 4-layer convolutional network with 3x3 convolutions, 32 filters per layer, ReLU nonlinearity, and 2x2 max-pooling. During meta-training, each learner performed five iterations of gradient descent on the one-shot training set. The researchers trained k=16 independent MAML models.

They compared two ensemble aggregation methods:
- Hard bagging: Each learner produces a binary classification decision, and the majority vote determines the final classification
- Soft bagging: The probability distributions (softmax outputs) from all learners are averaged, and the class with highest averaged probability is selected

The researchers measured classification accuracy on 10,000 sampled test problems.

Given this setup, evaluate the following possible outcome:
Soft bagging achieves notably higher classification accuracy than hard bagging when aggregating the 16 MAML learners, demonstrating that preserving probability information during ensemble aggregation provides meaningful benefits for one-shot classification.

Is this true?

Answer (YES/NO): NO